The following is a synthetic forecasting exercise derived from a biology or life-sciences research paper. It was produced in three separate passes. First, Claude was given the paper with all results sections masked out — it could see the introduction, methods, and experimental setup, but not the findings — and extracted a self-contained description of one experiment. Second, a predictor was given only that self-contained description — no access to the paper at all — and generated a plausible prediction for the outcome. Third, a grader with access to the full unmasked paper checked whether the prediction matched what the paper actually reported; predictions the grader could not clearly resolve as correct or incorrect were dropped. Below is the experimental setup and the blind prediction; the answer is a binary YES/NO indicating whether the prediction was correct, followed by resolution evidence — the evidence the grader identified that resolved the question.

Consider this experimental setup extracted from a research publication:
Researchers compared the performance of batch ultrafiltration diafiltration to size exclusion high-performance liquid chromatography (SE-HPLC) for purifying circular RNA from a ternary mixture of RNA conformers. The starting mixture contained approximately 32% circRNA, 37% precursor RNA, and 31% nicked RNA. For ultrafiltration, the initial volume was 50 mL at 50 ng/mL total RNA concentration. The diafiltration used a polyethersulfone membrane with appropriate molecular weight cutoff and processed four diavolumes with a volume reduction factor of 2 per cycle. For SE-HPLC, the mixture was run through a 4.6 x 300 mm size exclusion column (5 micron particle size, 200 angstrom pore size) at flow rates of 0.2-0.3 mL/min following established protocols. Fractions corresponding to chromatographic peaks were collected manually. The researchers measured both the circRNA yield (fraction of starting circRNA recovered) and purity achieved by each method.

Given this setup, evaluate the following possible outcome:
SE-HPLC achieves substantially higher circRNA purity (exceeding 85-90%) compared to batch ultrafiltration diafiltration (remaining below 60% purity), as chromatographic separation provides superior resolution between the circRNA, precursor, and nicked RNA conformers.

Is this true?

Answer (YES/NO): NO